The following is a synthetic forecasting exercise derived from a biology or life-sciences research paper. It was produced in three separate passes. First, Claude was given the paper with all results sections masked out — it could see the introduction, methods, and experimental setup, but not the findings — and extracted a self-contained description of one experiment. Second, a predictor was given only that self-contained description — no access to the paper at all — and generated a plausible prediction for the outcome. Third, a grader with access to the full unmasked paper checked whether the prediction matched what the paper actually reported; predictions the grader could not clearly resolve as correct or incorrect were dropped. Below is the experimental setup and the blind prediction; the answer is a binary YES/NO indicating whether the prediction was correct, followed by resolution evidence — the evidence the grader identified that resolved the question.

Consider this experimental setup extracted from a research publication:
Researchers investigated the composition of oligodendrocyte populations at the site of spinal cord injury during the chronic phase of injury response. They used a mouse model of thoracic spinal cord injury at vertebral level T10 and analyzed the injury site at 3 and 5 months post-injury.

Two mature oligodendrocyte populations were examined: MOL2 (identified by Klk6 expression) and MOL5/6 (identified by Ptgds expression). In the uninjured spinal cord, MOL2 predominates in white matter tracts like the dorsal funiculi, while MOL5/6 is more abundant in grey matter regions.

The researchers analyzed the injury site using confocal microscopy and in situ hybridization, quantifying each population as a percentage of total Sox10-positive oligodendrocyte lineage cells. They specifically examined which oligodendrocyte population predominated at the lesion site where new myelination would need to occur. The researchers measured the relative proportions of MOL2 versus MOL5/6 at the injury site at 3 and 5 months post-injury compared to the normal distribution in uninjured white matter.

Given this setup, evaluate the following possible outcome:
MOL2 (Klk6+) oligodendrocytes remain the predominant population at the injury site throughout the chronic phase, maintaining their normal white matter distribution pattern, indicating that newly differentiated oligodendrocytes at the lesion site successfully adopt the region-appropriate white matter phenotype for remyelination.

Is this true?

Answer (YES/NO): NO